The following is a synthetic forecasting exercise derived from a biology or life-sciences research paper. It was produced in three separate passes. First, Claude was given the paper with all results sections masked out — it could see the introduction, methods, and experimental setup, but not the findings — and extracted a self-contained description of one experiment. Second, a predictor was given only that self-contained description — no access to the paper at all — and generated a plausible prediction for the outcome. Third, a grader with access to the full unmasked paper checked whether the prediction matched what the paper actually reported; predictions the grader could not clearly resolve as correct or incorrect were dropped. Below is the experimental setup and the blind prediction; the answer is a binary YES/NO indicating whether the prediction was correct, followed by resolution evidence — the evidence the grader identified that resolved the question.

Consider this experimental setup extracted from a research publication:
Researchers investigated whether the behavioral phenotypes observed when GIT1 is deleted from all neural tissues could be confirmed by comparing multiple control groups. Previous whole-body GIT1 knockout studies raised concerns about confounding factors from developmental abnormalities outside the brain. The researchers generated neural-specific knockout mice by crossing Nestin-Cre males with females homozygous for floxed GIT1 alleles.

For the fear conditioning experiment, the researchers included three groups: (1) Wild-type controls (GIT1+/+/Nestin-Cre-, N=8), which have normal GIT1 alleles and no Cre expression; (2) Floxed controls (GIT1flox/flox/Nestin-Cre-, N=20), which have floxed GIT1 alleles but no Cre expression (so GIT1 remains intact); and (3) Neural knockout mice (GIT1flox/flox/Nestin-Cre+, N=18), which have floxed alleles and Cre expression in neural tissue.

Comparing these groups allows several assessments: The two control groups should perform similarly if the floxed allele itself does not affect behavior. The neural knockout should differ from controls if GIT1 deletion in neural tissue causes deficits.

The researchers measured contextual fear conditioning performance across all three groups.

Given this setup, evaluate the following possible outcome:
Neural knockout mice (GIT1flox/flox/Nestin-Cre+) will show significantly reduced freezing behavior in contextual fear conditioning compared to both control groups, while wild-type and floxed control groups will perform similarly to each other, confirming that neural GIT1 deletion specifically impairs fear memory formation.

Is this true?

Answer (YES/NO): YES